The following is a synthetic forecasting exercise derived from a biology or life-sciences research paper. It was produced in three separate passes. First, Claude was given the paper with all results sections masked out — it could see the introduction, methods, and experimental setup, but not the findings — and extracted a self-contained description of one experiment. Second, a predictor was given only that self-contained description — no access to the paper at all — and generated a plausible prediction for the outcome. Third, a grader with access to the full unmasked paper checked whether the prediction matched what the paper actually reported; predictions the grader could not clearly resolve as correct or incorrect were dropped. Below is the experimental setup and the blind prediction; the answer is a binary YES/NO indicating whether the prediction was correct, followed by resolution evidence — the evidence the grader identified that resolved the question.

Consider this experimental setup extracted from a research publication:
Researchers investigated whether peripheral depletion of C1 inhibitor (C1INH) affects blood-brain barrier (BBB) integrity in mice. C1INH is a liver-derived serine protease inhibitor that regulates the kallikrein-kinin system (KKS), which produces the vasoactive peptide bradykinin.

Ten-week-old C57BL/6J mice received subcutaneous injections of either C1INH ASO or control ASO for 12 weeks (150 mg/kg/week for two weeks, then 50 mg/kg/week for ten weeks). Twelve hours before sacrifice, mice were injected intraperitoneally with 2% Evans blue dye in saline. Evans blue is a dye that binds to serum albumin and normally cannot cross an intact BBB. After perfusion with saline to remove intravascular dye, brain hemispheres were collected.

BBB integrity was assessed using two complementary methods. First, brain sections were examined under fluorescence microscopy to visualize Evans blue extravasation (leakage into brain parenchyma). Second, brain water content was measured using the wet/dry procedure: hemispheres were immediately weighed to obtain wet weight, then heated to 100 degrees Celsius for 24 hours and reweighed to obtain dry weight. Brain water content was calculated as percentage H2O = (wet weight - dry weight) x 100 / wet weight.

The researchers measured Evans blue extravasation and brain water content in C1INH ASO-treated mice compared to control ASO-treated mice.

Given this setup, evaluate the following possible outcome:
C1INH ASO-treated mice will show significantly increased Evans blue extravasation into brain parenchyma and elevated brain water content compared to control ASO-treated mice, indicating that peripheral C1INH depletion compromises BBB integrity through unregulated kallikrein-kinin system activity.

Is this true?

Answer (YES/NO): NO